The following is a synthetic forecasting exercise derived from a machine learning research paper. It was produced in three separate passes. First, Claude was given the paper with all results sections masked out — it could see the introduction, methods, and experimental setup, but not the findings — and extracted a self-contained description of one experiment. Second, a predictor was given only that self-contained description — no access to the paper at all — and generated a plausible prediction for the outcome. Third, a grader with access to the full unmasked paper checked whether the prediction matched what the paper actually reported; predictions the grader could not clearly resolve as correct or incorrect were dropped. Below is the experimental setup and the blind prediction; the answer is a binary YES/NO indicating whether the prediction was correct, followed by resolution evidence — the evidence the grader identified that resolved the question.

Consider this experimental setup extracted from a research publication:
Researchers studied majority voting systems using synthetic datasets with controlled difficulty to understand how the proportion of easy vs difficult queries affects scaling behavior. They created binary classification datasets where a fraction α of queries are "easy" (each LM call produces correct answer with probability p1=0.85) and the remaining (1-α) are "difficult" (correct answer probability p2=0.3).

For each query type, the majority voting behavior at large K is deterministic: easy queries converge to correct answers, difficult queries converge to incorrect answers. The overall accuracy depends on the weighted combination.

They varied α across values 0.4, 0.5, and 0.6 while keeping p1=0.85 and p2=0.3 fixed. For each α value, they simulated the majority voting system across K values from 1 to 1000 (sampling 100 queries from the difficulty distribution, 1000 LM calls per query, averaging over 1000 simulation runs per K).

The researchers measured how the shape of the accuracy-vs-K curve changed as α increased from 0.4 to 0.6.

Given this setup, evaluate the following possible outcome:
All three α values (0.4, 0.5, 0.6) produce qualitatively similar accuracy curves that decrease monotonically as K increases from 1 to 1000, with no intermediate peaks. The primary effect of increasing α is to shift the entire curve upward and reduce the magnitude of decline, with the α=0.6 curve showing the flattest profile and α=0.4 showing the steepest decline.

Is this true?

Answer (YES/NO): NO